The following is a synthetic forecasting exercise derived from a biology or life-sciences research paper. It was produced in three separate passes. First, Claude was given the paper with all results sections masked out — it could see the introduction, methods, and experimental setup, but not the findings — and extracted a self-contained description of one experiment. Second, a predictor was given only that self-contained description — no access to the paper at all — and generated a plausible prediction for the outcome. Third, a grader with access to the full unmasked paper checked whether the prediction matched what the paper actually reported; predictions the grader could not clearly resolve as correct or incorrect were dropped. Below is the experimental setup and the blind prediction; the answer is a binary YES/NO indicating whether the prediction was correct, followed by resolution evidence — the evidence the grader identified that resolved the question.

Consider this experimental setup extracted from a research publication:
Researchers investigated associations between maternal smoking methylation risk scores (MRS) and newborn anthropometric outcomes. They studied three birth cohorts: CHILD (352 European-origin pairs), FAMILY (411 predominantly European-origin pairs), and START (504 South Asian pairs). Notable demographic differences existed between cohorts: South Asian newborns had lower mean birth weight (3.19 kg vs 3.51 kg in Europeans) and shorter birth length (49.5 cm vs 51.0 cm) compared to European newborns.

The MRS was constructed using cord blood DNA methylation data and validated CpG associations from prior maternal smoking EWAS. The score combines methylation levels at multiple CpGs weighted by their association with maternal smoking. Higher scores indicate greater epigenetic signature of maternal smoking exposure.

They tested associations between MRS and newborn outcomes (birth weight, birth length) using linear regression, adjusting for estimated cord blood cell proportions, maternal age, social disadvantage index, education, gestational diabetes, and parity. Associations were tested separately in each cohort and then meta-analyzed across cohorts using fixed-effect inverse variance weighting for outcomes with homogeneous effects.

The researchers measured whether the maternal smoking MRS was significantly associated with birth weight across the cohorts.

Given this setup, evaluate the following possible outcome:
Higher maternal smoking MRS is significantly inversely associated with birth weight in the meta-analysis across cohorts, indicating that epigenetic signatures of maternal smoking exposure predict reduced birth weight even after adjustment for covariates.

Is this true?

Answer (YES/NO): YES